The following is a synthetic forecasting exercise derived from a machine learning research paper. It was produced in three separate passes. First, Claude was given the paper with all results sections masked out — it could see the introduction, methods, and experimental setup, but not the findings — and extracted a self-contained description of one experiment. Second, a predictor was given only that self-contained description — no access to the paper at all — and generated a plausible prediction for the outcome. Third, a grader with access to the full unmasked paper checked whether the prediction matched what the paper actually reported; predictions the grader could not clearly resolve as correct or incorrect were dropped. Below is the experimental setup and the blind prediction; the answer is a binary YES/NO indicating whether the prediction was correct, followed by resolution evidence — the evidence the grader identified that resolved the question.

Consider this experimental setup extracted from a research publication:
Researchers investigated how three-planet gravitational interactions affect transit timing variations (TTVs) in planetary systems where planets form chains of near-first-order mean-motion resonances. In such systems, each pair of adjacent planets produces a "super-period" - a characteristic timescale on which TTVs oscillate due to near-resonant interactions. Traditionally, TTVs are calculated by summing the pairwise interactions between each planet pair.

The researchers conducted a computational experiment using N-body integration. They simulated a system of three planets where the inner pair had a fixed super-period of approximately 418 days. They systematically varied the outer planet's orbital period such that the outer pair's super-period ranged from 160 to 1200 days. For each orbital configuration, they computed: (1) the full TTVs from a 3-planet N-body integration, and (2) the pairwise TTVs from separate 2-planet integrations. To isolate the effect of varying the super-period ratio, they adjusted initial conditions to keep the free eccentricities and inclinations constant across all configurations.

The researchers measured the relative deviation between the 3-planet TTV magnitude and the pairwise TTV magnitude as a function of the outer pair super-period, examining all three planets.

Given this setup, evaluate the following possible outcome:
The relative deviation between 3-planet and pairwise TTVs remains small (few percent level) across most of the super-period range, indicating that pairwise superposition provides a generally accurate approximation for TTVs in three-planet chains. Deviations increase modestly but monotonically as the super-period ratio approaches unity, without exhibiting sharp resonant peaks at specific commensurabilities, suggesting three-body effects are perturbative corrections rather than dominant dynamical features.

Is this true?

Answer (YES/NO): NO